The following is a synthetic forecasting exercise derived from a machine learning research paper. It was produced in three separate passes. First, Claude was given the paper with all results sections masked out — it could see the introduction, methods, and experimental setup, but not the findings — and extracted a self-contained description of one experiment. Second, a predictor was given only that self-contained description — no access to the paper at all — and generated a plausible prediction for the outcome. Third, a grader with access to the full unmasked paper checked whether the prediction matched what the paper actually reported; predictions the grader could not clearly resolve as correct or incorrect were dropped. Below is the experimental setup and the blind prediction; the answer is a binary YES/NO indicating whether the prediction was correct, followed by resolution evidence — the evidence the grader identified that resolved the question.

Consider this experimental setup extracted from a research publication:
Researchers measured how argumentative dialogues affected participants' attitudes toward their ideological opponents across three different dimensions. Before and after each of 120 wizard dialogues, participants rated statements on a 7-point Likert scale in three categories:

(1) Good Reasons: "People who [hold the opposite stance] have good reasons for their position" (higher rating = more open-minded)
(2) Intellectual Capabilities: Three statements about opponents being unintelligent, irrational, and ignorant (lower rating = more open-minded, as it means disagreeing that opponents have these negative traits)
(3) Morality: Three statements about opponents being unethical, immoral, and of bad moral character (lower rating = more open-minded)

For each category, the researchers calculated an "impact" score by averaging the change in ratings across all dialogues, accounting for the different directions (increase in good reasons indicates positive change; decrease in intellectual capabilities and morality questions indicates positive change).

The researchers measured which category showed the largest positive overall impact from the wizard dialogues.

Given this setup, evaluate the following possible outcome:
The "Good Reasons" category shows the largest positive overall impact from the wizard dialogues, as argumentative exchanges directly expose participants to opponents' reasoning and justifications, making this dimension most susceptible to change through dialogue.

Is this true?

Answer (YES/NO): YES